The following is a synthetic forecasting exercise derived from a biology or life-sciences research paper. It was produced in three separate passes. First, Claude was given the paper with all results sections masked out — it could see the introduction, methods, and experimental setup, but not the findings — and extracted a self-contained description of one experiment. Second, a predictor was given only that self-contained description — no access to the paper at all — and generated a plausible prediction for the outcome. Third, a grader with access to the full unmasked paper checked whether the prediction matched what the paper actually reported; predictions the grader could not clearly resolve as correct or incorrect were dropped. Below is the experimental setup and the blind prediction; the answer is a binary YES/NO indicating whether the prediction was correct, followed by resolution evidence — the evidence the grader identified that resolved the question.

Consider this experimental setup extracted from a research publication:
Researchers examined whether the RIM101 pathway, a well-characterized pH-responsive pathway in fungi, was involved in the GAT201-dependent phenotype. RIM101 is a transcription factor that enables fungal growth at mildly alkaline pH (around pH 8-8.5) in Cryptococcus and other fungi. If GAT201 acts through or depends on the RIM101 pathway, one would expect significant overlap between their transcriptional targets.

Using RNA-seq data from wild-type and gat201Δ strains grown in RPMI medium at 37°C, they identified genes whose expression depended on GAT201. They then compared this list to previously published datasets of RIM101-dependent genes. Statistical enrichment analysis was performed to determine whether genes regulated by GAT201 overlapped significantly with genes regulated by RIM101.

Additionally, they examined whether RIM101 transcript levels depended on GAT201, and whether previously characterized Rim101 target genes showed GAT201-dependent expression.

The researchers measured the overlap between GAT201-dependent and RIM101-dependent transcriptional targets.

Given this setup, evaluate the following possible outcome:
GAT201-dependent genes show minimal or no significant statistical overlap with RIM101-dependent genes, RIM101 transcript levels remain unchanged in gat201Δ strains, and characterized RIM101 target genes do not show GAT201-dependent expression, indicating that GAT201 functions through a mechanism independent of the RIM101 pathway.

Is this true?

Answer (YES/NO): YES